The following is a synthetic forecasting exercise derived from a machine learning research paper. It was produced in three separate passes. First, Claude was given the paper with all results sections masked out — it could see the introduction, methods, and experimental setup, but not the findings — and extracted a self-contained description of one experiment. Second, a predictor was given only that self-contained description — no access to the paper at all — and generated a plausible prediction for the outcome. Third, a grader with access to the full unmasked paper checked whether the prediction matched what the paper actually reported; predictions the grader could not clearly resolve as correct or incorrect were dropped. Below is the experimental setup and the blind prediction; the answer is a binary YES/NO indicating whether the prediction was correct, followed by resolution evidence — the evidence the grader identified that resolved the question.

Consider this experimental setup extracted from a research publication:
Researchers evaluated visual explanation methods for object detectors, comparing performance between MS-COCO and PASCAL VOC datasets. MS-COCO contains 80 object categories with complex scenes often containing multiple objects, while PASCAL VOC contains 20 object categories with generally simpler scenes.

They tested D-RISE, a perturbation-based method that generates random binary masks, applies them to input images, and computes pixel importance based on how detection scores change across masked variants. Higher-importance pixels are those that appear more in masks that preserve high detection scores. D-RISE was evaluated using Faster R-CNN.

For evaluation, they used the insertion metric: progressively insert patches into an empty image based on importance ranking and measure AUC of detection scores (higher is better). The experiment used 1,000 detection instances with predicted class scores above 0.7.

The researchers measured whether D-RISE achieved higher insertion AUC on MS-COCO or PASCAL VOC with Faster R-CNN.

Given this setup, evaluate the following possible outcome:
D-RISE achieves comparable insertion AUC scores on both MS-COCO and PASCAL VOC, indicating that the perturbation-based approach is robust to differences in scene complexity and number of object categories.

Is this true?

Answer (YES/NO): NO